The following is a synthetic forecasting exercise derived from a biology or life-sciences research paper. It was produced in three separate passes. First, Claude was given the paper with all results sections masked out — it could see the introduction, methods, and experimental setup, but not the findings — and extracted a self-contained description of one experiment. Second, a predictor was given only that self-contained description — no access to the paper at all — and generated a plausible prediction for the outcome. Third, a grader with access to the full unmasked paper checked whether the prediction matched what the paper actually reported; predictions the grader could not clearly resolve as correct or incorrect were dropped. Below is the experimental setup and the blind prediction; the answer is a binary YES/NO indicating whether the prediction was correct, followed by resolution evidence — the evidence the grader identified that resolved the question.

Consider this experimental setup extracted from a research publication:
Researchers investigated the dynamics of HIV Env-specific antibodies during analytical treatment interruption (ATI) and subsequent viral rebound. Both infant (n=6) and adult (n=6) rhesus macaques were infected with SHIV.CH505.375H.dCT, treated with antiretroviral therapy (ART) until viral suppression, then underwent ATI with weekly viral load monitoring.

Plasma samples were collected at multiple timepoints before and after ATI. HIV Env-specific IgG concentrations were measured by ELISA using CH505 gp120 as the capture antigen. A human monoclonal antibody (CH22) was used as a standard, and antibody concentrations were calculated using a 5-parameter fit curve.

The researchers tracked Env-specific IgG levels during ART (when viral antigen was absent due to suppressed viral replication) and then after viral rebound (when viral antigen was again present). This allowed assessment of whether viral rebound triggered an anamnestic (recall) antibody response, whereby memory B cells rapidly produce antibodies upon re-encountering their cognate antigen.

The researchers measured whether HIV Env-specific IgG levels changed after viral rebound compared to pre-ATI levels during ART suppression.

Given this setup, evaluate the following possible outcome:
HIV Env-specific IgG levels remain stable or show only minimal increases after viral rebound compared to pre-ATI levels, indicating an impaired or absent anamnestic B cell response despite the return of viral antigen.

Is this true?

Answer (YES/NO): NO